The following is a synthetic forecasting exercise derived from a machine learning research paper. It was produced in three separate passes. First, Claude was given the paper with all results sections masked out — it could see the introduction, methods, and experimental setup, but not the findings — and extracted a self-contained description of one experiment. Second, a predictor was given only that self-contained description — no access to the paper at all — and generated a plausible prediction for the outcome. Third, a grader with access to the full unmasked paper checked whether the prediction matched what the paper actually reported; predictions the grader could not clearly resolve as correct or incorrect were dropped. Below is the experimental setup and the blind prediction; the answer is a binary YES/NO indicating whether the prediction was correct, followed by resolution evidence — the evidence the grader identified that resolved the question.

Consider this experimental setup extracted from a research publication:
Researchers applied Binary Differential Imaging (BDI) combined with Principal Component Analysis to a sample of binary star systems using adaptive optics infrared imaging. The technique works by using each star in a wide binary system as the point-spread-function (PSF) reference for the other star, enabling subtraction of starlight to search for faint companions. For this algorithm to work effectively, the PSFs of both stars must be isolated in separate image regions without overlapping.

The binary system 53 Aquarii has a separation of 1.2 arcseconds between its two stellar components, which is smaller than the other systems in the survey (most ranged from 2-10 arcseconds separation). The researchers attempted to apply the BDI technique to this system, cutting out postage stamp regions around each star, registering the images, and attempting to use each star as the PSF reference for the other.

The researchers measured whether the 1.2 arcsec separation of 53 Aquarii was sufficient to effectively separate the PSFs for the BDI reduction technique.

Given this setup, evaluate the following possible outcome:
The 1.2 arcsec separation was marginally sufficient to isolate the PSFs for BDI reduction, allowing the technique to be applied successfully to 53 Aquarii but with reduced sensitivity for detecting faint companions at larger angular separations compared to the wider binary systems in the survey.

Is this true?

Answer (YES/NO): NO